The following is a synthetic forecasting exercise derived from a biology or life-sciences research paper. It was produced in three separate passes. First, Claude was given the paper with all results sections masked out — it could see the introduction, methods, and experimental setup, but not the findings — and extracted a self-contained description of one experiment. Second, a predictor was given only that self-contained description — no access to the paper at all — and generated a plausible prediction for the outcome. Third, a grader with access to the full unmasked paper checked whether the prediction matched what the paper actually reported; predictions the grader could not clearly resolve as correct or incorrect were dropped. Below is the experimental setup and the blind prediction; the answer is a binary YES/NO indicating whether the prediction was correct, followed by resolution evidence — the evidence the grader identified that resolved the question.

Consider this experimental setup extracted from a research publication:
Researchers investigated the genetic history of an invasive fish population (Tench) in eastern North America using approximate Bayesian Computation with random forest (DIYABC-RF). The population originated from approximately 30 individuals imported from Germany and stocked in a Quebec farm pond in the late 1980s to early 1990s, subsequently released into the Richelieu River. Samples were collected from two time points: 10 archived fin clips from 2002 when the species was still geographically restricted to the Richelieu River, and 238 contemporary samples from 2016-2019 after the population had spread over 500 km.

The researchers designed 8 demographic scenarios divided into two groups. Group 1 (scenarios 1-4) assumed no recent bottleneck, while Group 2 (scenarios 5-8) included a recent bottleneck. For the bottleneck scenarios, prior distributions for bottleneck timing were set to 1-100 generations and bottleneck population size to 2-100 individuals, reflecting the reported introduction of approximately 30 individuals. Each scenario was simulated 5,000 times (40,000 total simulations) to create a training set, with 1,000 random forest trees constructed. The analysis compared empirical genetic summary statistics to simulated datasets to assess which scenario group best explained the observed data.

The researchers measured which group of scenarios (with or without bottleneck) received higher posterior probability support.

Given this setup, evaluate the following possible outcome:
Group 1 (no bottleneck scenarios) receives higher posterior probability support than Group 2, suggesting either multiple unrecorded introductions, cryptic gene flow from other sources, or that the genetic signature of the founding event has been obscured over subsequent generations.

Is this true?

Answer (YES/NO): NO